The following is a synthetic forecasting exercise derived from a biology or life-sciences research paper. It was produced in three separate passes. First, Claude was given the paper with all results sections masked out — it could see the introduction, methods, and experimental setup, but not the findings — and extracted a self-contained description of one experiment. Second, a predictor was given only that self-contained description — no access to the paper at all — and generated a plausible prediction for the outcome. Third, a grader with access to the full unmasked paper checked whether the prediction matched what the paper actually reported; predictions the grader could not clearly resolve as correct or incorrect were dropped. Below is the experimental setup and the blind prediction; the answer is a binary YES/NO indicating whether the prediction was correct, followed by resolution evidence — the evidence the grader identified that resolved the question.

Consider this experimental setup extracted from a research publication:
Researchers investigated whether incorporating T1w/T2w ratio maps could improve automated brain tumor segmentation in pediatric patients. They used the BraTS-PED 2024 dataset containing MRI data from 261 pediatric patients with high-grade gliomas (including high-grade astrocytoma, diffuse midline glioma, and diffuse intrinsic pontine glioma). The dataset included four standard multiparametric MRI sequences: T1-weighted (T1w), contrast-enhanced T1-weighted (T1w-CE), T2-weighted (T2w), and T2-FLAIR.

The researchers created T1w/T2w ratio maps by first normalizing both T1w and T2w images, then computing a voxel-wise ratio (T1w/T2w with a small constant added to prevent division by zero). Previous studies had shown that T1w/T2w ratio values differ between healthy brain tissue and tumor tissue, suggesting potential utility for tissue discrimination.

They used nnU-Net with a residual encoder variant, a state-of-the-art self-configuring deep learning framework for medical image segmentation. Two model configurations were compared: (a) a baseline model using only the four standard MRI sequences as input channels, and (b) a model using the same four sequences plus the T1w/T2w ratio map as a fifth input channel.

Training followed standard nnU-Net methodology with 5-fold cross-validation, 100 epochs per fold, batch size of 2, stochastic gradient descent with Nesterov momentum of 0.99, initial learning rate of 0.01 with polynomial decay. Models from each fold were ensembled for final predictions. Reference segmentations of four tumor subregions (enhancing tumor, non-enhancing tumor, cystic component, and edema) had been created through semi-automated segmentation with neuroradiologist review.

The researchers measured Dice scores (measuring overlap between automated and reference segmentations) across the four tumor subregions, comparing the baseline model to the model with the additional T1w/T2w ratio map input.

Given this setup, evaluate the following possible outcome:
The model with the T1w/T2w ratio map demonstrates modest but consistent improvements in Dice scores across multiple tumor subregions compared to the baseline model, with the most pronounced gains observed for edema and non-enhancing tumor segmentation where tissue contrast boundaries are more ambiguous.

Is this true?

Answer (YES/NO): NO